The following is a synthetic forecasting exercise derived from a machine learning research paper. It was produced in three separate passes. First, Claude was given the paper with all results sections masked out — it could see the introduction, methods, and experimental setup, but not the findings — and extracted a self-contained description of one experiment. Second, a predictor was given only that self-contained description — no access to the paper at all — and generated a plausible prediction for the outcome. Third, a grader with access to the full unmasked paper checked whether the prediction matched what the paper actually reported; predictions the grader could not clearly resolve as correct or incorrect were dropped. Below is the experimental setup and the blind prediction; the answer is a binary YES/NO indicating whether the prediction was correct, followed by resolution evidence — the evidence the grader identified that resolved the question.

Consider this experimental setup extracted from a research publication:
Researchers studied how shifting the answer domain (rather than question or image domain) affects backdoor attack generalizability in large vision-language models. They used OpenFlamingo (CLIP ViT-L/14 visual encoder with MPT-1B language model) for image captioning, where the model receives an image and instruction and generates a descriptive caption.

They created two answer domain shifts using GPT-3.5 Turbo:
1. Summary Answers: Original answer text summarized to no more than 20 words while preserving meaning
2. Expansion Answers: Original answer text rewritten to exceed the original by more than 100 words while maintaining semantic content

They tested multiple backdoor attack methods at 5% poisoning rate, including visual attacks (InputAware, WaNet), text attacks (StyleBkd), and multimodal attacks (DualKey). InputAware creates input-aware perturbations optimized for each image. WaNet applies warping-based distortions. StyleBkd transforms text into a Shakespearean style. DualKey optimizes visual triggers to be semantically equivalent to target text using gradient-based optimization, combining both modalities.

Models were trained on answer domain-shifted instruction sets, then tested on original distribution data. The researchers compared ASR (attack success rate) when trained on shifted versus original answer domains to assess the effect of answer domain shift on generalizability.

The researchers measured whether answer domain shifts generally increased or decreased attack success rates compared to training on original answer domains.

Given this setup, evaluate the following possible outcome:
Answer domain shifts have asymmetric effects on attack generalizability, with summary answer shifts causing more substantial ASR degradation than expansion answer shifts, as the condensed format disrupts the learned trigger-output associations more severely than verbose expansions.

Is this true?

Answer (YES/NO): NO